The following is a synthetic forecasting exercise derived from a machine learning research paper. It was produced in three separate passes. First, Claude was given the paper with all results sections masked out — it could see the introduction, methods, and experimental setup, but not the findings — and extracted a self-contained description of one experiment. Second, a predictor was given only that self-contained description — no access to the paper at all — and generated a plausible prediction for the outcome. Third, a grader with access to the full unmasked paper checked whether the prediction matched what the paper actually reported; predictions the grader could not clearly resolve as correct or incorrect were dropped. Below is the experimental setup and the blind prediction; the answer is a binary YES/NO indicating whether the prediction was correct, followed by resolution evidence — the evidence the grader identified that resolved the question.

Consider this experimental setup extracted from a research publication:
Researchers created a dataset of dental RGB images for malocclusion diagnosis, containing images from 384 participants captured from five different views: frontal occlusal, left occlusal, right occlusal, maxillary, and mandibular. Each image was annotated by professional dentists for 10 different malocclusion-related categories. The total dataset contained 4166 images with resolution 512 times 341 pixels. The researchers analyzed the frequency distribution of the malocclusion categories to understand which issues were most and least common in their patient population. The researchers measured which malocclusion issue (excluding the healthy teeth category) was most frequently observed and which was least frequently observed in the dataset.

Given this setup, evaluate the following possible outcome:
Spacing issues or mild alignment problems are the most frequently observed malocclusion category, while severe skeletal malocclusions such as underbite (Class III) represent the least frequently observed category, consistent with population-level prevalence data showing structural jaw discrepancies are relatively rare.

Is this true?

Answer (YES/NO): NO